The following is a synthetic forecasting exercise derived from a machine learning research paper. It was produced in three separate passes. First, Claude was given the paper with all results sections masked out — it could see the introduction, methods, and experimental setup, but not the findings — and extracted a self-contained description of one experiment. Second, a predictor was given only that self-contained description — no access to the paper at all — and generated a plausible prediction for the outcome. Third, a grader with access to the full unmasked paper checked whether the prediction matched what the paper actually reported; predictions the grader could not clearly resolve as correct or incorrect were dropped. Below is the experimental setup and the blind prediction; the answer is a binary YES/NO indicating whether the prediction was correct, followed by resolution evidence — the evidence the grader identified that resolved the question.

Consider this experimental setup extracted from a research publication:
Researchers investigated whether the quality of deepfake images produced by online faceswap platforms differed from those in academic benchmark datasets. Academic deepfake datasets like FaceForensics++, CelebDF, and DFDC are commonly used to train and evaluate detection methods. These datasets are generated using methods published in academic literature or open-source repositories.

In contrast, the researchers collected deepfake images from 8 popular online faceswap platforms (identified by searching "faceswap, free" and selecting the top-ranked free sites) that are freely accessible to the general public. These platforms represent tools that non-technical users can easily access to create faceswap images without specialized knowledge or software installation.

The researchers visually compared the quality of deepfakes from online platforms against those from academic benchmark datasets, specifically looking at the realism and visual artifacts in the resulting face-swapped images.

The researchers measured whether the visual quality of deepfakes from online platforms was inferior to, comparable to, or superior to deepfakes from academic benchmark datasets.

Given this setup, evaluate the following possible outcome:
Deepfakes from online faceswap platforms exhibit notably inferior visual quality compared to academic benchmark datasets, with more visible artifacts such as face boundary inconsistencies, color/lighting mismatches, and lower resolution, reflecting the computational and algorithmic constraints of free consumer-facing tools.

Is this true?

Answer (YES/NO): NO